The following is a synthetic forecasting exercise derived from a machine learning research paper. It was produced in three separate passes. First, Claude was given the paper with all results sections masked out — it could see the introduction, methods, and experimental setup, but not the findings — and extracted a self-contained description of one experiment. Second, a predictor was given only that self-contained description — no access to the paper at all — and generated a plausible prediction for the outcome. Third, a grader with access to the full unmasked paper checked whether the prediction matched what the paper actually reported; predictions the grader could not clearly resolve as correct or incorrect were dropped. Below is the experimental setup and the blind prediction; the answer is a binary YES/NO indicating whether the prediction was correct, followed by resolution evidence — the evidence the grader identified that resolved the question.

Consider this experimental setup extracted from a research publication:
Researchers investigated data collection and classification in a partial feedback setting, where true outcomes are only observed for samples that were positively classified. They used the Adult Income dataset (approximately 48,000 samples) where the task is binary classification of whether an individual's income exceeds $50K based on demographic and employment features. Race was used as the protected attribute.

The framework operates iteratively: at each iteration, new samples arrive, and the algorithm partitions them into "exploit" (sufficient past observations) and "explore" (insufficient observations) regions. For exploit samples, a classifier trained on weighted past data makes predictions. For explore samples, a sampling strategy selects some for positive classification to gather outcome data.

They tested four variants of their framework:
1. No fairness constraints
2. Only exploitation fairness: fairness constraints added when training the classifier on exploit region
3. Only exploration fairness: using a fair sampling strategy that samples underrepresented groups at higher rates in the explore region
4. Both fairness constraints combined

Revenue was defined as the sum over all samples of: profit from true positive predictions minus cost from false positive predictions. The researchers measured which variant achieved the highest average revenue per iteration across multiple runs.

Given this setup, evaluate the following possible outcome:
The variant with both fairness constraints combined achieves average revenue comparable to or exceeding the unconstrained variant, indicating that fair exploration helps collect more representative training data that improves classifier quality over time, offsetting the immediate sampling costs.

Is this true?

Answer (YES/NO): YES